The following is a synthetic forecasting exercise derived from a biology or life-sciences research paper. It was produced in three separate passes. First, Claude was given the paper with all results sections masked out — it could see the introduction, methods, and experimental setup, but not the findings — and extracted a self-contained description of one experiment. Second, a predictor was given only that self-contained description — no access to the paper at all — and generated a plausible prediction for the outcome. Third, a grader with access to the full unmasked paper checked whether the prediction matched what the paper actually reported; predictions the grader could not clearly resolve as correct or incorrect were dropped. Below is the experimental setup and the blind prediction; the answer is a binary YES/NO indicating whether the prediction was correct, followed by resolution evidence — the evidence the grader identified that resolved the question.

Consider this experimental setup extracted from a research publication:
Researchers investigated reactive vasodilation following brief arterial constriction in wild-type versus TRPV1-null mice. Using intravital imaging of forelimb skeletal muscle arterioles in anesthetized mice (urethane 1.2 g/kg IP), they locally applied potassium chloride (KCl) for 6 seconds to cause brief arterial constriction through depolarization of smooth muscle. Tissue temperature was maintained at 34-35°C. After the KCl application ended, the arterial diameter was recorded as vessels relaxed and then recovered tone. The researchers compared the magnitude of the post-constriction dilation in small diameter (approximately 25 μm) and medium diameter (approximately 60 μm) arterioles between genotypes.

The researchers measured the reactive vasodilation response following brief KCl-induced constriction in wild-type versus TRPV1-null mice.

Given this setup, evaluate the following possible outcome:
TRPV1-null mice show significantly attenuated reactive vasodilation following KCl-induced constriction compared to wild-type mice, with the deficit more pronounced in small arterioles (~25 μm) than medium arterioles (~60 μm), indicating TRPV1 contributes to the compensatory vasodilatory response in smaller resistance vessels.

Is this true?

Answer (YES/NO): NO